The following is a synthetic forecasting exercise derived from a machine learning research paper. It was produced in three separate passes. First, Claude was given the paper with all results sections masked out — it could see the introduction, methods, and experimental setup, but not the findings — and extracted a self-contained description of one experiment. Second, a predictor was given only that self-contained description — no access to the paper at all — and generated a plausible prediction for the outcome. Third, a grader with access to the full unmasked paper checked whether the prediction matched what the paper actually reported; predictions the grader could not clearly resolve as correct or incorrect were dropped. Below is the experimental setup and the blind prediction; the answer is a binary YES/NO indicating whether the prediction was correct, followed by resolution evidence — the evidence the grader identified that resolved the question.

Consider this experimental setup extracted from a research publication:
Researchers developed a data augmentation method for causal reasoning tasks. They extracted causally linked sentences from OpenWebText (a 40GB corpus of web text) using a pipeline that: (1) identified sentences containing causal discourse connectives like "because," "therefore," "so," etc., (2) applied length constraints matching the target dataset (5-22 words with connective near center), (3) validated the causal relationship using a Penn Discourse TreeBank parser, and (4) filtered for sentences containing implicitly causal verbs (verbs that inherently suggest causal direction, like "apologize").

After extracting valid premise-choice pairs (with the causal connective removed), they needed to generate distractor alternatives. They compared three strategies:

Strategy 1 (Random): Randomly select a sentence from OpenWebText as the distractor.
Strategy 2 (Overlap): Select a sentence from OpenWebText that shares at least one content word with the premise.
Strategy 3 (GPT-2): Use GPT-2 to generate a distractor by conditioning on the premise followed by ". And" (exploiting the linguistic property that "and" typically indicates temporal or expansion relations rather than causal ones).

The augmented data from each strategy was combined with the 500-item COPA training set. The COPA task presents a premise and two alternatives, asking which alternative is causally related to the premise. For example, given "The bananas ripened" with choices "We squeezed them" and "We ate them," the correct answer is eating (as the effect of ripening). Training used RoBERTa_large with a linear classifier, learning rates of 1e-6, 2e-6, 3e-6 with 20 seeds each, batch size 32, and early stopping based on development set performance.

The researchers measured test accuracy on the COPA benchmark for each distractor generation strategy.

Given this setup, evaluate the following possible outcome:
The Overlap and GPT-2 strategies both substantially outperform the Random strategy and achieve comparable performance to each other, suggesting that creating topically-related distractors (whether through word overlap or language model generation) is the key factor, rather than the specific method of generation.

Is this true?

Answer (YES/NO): NO